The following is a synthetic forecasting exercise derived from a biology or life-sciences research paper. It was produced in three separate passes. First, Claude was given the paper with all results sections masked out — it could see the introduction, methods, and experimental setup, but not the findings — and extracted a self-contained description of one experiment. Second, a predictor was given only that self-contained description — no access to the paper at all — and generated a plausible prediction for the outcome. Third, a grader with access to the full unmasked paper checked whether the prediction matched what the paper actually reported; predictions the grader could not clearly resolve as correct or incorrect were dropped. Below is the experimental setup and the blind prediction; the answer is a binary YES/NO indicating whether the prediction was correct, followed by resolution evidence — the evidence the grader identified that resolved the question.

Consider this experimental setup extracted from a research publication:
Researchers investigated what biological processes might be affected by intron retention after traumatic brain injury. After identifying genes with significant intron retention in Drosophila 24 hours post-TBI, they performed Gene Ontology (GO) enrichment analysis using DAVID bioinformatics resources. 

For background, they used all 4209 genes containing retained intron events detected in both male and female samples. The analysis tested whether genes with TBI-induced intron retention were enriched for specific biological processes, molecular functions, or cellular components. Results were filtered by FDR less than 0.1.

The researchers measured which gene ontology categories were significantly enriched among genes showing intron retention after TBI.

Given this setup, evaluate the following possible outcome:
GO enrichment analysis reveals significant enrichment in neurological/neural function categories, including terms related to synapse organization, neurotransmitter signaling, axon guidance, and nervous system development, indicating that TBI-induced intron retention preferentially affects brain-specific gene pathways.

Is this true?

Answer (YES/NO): NO